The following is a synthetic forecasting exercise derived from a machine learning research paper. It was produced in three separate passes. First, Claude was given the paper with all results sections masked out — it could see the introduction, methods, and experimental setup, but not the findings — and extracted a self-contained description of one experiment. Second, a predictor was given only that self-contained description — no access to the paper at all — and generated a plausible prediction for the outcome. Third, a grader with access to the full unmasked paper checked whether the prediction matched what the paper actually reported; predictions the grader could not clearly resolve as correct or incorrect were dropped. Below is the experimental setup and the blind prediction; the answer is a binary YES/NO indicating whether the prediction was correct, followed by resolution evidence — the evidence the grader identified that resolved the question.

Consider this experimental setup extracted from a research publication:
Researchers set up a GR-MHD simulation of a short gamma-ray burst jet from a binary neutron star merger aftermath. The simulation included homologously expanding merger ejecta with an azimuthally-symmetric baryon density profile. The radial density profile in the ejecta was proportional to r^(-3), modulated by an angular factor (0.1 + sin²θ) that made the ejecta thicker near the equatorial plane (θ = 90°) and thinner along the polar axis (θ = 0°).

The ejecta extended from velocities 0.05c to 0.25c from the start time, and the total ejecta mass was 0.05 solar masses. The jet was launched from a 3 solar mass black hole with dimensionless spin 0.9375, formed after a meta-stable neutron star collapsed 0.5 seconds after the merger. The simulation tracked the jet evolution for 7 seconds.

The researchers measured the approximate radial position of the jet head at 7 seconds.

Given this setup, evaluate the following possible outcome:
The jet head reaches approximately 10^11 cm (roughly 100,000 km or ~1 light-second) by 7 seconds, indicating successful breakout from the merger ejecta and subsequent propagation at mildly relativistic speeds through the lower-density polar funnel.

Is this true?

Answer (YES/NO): NO